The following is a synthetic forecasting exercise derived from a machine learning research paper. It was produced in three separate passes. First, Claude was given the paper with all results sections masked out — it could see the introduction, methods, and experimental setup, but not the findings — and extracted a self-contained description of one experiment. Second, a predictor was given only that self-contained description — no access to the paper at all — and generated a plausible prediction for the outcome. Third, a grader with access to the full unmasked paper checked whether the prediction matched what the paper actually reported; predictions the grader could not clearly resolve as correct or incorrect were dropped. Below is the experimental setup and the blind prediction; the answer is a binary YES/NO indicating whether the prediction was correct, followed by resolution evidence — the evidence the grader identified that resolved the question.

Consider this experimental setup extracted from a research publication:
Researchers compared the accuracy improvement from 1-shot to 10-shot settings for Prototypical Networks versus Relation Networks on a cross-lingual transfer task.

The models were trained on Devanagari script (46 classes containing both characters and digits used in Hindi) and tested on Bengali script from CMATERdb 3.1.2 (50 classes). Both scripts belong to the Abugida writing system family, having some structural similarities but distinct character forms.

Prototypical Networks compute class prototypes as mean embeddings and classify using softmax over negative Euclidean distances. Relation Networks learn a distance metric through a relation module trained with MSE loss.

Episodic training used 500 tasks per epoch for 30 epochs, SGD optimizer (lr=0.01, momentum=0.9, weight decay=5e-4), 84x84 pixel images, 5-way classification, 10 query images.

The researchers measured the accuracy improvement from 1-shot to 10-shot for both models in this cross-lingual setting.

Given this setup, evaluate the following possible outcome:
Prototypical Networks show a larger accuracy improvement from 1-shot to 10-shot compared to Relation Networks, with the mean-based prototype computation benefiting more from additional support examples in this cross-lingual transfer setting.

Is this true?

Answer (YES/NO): YES